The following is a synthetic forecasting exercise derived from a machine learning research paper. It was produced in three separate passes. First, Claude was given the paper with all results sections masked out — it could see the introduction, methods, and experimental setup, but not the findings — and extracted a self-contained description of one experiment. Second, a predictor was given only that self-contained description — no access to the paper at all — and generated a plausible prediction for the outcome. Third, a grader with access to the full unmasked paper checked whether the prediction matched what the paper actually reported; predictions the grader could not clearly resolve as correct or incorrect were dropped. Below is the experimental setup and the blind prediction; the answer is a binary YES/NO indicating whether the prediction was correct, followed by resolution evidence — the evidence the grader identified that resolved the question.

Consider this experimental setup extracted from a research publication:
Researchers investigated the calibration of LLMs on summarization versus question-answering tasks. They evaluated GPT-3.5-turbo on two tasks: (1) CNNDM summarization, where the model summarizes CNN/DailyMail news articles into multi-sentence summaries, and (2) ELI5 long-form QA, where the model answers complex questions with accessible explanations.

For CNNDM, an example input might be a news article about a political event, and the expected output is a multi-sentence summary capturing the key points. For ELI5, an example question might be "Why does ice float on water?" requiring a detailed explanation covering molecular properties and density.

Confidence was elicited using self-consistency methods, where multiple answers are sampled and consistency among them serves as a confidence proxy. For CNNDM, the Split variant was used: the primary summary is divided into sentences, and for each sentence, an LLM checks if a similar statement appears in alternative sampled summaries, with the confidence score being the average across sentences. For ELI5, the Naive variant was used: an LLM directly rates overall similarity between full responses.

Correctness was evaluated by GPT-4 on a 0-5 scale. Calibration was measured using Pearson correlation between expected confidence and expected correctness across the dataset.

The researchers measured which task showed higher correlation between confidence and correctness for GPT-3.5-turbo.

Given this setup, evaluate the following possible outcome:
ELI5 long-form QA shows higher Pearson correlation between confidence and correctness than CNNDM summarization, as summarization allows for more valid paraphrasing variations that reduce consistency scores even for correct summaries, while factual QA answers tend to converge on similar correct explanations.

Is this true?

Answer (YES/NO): YES